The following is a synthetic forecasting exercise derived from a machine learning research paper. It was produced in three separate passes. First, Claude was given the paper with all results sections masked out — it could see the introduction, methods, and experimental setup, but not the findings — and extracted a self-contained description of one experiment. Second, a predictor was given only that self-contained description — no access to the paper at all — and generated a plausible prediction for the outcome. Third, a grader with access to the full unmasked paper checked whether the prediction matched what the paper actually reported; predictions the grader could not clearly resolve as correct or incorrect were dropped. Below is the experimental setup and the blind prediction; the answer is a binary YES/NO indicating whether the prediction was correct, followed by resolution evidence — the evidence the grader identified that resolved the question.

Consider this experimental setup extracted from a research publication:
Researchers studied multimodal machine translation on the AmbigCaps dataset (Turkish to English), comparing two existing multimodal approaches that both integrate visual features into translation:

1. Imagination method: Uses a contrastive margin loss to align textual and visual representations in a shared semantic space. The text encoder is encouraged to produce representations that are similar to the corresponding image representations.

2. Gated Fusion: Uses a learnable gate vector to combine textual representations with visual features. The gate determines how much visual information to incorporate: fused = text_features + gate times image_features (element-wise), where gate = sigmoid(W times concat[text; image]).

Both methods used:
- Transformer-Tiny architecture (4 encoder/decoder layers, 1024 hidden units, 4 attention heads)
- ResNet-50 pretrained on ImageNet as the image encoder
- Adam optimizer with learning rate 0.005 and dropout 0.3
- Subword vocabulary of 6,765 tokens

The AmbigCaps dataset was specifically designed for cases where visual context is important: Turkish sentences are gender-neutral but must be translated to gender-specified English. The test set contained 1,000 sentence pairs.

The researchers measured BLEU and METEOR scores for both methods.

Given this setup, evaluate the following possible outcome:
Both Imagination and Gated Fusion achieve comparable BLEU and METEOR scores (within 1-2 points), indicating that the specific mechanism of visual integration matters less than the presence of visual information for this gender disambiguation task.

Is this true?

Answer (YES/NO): YES